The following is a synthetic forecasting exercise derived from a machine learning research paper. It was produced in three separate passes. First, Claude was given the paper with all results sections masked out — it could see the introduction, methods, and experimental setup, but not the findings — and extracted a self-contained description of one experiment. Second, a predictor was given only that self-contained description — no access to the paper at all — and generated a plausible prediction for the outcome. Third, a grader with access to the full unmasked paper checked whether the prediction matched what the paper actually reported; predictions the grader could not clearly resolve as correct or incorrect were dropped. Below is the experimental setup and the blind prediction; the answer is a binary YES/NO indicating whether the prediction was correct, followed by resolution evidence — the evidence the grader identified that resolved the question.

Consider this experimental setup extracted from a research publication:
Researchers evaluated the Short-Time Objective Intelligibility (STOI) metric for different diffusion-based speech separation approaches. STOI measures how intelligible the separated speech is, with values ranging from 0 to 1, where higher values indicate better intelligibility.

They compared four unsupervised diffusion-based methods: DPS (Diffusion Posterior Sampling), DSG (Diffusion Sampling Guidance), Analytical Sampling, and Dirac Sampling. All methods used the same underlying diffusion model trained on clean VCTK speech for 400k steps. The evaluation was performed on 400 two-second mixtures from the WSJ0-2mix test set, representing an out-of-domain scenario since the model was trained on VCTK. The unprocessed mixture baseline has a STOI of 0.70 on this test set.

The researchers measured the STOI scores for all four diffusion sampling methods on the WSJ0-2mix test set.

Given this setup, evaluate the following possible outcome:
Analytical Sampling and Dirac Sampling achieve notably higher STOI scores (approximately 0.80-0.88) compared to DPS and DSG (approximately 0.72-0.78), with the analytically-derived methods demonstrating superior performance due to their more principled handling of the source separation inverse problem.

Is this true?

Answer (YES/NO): NO